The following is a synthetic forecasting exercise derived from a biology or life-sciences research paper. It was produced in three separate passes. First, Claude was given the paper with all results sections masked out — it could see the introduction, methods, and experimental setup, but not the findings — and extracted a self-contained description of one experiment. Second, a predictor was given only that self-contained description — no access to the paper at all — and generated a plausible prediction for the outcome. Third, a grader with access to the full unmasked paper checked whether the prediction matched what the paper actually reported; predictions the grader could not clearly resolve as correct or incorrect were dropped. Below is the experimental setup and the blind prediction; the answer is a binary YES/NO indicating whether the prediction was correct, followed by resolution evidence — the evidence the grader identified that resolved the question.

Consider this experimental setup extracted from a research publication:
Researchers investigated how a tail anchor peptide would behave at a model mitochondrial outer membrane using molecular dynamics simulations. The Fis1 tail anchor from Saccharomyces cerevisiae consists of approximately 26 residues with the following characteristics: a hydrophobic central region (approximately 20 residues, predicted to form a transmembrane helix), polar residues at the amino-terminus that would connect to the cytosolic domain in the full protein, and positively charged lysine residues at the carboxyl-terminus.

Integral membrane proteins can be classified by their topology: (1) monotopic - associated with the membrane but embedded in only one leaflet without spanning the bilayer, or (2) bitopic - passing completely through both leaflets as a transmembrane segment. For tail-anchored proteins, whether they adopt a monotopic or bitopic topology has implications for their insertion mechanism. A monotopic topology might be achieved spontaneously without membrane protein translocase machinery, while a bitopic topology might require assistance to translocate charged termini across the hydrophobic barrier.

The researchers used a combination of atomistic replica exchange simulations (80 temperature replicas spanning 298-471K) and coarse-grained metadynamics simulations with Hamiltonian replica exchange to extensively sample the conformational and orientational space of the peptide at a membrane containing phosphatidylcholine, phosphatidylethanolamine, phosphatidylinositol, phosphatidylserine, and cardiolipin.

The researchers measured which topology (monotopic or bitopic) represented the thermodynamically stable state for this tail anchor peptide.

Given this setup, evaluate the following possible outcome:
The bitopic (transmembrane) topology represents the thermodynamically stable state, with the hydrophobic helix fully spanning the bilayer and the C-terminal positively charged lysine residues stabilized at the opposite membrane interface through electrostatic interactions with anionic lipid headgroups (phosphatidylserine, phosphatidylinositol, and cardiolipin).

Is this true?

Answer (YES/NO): NO